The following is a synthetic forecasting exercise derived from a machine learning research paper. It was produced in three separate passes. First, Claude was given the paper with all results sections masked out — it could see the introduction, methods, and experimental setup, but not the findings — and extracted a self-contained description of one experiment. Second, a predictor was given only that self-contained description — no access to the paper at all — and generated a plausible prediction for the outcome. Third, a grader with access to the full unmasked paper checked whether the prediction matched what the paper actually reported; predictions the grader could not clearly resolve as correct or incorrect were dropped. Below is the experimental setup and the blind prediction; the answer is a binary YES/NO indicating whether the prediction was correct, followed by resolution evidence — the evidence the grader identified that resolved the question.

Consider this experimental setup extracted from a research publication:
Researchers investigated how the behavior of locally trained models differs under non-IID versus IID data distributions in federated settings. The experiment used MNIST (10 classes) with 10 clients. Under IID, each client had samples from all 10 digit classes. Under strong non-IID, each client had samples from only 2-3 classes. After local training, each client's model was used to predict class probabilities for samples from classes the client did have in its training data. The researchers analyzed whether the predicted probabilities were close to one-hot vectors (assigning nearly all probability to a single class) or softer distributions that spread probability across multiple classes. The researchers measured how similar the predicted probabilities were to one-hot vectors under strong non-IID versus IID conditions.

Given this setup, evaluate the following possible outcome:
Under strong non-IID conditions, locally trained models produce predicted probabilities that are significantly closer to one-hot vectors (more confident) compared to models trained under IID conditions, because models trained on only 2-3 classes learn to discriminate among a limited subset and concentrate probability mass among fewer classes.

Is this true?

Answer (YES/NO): YES